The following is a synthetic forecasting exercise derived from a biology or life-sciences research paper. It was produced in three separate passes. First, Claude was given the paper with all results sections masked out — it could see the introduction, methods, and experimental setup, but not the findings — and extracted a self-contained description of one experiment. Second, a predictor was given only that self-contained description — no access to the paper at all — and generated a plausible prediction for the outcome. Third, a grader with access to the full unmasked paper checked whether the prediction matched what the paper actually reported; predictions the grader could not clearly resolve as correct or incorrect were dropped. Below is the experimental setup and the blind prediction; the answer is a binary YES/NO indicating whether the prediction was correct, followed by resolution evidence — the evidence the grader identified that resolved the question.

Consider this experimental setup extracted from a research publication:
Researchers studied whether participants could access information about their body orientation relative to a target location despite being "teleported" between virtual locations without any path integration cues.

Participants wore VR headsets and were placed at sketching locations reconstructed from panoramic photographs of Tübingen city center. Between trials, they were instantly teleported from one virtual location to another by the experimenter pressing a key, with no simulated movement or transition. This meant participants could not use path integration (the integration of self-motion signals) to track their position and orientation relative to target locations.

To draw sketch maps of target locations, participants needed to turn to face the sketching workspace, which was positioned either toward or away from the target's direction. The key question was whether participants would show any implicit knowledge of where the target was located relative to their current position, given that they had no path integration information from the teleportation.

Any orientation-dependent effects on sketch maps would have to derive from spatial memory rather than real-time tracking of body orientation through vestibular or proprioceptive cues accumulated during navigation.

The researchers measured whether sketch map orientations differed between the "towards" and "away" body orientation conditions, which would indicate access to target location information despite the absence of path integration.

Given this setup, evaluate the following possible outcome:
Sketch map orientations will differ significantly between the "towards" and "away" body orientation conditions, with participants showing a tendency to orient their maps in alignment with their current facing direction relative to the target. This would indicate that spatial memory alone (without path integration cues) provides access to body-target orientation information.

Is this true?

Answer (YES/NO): YES